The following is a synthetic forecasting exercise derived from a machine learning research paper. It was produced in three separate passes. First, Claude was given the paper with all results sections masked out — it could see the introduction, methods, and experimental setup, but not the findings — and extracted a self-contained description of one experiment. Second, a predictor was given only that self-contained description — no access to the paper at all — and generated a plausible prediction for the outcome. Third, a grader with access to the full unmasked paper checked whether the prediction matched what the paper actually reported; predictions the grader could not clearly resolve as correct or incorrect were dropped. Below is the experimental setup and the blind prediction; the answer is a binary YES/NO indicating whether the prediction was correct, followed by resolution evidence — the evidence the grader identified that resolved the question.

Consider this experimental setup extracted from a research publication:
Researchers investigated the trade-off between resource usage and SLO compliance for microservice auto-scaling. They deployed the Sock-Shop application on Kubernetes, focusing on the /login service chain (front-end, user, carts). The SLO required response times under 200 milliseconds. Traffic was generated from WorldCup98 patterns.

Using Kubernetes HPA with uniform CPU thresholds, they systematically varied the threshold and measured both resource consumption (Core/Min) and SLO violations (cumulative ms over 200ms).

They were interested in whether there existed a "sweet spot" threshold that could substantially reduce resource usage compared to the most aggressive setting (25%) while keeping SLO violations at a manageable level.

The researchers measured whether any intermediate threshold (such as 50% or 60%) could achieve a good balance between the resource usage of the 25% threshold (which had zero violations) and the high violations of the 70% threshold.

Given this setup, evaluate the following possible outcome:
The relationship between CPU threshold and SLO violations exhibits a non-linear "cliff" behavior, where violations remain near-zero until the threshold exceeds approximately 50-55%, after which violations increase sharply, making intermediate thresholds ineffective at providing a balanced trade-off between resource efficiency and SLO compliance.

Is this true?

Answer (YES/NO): NO